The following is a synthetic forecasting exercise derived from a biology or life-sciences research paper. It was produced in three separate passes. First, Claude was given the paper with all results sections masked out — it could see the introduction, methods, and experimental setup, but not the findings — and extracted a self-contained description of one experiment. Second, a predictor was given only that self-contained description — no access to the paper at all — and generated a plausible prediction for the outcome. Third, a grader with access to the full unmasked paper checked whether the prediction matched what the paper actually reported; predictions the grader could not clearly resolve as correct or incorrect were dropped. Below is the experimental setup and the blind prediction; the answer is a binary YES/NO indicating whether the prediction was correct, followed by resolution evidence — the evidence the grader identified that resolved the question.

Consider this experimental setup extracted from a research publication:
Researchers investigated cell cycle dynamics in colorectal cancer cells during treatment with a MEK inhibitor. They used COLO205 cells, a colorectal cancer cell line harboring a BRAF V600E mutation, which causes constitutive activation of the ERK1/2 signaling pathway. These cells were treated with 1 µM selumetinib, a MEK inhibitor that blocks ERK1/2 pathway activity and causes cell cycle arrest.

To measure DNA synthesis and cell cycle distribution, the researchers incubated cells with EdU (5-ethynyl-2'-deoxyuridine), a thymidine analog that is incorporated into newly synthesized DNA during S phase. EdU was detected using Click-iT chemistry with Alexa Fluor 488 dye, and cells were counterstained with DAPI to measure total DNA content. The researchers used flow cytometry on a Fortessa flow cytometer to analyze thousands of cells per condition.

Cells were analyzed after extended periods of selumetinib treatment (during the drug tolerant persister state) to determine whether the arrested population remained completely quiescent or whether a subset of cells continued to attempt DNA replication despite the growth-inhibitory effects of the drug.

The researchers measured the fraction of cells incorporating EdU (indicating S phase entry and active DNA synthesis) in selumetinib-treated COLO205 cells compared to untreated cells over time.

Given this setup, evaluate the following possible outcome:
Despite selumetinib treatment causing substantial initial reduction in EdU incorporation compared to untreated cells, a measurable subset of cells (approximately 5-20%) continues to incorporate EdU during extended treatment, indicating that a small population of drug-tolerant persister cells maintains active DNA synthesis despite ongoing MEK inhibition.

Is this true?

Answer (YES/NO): NO